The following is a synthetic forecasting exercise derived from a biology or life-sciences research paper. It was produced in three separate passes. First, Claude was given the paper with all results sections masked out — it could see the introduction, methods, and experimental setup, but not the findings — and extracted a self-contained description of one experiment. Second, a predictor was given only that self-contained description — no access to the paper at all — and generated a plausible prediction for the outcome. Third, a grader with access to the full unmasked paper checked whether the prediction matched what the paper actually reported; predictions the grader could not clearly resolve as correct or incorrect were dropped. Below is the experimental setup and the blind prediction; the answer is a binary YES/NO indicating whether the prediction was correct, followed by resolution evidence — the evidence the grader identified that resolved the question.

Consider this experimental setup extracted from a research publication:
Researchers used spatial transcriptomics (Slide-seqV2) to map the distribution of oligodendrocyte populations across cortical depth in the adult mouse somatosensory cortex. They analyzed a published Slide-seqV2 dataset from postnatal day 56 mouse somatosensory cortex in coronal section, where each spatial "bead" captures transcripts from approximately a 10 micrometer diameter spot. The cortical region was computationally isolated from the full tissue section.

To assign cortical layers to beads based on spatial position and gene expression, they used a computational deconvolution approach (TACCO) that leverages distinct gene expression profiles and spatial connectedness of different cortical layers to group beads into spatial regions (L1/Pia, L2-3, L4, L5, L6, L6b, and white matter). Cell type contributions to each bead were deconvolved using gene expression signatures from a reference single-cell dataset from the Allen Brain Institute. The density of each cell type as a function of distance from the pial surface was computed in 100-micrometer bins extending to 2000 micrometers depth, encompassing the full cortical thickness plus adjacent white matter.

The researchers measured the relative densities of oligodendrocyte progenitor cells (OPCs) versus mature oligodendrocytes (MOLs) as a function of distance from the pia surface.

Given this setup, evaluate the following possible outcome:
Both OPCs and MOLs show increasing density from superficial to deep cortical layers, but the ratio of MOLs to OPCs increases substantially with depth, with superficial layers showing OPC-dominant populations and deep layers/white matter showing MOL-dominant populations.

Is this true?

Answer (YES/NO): NO